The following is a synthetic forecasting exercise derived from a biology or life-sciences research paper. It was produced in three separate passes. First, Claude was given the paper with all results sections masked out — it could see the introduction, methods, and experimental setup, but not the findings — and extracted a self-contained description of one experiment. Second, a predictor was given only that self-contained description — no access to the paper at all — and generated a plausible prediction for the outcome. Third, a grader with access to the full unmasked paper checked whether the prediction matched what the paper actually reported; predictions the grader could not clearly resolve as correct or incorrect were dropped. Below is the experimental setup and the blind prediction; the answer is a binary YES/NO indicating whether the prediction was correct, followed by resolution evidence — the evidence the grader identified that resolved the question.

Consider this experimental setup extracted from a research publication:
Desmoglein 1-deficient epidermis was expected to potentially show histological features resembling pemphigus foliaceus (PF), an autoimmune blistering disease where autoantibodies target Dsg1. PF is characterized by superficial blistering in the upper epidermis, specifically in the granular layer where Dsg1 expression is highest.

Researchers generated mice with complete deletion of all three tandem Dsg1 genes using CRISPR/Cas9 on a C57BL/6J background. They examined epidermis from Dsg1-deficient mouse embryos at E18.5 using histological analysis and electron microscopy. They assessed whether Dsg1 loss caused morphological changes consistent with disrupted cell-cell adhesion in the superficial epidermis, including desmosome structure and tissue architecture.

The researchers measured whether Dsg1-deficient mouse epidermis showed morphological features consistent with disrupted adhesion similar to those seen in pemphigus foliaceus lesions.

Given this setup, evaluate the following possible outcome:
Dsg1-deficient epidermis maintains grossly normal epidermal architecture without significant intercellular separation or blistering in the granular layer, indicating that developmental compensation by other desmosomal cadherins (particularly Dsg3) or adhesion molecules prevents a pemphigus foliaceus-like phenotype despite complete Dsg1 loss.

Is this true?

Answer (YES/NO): NO